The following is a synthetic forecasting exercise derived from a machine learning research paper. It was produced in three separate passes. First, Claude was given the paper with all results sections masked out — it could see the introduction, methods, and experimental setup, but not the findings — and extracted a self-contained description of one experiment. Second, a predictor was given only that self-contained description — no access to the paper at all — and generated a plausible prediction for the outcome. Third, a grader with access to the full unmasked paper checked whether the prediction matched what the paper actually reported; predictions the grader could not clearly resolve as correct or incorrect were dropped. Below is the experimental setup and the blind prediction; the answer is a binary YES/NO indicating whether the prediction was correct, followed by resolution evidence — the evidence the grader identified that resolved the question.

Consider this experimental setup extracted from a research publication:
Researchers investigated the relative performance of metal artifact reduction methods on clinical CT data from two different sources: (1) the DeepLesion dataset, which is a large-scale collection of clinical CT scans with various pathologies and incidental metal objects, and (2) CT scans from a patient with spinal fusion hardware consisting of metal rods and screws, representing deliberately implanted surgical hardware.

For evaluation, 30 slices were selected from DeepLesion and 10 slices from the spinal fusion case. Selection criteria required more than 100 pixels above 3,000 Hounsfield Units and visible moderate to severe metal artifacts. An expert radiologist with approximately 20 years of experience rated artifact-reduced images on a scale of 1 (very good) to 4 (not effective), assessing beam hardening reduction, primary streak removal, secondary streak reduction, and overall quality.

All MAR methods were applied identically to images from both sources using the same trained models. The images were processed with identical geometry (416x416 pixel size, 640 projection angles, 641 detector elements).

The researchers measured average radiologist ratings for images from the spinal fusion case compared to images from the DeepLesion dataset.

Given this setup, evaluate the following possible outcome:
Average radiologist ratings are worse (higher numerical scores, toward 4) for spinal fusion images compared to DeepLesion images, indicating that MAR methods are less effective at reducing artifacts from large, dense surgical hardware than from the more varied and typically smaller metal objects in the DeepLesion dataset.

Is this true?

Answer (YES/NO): NO